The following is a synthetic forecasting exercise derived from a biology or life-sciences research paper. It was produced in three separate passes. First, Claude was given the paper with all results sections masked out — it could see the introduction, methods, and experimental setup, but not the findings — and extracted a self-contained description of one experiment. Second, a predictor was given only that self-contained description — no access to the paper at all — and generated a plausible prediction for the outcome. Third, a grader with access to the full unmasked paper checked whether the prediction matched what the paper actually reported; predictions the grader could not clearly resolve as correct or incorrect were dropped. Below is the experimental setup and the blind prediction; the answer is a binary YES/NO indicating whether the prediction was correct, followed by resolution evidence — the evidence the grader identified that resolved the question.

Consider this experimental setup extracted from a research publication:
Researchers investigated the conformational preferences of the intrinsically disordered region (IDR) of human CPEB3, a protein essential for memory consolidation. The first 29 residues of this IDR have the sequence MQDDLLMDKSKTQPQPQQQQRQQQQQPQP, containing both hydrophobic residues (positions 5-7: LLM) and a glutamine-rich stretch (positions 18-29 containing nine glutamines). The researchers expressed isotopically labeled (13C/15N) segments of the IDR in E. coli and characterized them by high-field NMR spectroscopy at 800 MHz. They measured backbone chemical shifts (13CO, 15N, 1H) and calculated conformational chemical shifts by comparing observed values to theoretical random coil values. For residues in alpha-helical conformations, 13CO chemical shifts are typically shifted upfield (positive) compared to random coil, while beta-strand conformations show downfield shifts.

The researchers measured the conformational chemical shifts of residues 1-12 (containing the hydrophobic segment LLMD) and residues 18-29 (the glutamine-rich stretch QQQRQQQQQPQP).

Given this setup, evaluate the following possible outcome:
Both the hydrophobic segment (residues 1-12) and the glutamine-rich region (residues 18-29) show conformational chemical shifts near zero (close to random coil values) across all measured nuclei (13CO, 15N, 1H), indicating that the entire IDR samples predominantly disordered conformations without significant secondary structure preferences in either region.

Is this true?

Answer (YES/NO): NO